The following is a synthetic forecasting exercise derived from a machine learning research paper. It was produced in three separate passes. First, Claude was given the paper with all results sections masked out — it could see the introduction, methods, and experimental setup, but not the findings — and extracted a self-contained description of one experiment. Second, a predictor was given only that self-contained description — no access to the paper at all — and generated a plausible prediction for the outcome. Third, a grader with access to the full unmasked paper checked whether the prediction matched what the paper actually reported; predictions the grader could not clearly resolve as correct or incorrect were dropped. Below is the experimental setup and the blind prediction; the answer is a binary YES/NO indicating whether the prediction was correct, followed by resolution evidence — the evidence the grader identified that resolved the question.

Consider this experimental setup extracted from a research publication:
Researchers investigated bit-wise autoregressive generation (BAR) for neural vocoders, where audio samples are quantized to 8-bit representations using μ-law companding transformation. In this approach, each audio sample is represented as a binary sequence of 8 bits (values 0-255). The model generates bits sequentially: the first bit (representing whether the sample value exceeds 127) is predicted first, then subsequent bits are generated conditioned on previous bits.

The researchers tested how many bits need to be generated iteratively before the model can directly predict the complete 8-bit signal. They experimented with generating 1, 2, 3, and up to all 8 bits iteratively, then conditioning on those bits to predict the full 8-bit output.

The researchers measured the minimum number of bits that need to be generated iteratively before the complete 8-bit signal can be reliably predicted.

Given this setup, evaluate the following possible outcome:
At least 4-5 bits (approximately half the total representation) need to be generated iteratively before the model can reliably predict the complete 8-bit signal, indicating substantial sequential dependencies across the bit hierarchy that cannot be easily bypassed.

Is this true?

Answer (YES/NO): NO